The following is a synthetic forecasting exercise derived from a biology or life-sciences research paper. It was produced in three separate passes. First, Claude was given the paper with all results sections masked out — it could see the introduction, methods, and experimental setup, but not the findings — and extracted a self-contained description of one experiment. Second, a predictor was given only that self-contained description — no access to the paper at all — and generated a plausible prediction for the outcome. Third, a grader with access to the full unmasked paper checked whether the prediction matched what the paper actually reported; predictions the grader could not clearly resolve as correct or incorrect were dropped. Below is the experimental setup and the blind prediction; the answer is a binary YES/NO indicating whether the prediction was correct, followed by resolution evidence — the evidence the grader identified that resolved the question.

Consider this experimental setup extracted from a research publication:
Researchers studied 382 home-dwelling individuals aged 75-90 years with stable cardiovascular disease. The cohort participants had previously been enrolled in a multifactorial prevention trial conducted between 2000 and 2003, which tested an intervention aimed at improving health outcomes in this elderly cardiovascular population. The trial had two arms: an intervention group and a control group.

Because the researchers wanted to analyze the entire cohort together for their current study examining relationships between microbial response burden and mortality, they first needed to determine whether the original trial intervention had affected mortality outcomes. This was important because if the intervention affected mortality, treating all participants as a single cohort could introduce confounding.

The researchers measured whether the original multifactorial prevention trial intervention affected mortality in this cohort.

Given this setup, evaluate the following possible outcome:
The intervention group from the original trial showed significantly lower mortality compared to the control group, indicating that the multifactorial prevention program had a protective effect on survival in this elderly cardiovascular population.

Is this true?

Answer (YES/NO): NO